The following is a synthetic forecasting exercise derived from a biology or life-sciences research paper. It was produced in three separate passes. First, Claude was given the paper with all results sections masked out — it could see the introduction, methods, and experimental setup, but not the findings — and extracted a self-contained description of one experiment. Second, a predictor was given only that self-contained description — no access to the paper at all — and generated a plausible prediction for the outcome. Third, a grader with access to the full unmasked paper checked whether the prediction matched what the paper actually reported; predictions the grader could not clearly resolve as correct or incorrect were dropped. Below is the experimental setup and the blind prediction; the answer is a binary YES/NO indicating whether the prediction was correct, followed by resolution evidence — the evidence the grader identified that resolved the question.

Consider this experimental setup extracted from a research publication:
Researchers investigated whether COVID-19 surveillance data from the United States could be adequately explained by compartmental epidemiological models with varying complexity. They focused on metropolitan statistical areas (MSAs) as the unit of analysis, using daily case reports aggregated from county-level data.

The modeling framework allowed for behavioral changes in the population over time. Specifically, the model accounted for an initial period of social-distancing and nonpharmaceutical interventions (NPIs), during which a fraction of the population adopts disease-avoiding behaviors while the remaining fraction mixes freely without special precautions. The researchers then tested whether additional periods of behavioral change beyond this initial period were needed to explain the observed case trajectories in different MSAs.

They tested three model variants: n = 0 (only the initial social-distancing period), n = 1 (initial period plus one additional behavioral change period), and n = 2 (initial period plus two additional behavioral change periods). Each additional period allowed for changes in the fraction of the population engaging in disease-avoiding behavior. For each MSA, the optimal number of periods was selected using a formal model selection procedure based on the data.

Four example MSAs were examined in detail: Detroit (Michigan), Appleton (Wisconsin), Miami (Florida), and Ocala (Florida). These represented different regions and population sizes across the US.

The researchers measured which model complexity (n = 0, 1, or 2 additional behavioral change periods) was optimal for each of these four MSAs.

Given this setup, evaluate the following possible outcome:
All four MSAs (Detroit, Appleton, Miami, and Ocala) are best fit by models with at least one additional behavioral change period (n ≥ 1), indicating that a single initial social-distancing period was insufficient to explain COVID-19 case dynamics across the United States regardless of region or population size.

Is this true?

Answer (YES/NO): NO